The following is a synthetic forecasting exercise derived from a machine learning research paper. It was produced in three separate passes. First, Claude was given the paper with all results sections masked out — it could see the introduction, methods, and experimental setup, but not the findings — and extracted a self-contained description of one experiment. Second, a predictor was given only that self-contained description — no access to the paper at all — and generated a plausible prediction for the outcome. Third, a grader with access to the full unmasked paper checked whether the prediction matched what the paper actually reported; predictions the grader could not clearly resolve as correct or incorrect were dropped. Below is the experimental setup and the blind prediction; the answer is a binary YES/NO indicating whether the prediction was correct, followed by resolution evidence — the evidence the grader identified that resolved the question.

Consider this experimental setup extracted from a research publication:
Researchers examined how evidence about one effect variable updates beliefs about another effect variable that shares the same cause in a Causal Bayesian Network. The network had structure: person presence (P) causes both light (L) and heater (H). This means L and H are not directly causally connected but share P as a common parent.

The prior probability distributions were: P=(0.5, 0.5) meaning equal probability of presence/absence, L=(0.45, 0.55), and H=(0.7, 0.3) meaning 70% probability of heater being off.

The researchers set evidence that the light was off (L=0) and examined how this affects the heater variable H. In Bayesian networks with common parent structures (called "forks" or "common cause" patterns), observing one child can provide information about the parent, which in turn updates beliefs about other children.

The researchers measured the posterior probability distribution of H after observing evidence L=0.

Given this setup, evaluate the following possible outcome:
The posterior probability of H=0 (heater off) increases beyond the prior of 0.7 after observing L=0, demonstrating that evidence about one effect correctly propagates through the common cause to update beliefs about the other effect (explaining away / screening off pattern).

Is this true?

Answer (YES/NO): YES